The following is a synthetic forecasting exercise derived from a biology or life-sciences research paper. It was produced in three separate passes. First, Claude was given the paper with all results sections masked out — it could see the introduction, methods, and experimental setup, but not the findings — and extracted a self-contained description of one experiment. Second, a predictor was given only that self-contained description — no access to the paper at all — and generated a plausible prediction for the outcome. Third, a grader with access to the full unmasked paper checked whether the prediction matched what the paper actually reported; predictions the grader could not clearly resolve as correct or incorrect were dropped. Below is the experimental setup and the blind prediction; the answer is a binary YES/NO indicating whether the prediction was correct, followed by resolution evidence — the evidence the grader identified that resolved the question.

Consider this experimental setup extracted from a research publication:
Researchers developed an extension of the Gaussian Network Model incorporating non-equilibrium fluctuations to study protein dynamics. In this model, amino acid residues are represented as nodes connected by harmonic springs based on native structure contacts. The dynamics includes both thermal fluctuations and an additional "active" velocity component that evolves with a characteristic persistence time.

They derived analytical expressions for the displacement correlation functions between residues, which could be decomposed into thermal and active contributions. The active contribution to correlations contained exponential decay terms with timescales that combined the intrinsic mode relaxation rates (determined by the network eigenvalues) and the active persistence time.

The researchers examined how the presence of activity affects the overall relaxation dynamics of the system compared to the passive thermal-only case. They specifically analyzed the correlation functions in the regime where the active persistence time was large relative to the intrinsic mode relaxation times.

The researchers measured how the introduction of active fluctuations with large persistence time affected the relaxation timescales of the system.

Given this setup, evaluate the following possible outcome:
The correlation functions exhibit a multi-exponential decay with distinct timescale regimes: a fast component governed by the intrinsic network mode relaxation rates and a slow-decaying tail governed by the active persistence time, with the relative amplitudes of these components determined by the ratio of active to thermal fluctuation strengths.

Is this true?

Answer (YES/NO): NO